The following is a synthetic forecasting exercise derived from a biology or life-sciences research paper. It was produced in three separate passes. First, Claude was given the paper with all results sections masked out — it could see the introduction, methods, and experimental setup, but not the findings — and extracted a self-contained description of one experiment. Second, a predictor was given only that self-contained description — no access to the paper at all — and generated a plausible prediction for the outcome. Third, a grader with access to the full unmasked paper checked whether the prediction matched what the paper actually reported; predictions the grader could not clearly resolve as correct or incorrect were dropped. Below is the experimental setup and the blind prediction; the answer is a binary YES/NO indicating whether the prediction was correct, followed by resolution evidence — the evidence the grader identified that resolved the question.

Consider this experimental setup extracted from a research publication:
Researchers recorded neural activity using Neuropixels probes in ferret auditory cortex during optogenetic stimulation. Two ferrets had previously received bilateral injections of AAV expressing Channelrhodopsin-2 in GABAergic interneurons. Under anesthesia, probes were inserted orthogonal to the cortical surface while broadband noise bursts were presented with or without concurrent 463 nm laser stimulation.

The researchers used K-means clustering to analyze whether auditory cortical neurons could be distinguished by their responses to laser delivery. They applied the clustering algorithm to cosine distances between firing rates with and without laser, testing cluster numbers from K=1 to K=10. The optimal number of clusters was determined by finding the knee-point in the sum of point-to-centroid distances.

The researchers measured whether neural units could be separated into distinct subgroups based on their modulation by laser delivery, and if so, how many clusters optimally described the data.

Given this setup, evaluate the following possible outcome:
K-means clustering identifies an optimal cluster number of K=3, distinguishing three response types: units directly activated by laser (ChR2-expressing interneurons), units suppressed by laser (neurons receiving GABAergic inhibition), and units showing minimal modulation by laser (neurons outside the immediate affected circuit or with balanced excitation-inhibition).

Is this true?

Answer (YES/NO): NO